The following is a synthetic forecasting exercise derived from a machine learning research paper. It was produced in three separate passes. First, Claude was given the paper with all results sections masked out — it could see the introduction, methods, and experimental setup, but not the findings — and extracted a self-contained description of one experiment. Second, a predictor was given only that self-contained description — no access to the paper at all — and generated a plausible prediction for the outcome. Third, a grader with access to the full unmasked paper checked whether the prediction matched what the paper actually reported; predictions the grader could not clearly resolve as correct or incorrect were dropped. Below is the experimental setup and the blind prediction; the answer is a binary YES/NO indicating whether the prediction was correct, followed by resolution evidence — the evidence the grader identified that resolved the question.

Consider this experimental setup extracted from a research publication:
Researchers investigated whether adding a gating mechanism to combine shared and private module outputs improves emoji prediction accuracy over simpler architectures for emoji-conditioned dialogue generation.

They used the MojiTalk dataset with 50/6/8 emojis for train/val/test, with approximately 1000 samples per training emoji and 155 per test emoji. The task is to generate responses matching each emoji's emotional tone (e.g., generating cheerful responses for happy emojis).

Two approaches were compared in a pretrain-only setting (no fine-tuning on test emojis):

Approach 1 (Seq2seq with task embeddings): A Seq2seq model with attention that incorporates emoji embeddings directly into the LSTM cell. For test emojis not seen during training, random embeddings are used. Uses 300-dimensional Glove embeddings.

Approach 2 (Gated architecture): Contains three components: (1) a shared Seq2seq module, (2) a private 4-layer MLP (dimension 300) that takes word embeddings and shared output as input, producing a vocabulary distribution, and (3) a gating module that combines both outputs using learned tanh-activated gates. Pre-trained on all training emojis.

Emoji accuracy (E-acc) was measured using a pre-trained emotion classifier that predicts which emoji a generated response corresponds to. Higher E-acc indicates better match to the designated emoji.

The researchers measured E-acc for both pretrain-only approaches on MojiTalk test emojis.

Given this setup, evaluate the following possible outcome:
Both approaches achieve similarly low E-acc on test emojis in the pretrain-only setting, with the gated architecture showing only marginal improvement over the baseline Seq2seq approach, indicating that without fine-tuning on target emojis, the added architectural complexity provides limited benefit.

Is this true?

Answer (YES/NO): NO